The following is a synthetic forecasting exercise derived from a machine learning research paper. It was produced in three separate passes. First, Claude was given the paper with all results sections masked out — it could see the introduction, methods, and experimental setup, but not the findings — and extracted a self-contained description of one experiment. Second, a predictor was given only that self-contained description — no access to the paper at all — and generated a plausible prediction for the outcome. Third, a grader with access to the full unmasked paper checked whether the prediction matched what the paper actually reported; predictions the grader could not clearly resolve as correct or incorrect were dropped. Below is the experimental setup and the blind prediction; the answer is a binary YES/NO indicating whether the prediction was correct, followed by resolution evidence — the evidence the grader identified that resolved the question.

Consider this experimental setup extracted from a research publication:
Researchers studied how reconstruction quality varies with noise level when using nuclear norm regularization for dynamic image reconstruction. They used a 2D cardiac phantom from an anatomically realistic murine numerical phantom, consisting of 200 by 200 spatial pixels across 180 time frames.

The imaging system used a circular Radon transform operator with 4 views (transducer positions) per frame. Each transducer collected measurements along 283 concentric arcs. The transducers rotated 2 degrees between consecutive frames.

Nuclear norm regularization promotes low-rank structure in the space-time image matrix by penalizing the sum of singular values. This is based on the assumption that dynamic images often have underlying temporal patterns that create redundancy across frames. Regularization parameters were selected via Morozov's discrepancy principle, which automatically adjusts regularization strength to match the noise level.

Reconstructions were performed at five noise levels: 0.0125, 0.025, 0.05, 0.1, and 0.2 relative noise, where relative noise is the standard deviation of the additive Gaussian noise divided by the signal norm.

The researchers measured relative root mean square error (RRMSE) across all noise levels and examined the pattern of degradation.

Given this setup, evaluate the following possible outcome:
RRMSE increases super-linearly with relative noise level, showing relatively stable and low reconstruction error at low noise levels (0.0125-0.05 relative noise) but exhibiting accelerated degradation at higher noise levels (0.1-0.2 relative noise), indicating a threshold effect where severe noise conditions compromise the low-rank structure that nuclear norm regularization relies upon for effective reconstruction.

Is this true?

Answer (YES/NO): NO